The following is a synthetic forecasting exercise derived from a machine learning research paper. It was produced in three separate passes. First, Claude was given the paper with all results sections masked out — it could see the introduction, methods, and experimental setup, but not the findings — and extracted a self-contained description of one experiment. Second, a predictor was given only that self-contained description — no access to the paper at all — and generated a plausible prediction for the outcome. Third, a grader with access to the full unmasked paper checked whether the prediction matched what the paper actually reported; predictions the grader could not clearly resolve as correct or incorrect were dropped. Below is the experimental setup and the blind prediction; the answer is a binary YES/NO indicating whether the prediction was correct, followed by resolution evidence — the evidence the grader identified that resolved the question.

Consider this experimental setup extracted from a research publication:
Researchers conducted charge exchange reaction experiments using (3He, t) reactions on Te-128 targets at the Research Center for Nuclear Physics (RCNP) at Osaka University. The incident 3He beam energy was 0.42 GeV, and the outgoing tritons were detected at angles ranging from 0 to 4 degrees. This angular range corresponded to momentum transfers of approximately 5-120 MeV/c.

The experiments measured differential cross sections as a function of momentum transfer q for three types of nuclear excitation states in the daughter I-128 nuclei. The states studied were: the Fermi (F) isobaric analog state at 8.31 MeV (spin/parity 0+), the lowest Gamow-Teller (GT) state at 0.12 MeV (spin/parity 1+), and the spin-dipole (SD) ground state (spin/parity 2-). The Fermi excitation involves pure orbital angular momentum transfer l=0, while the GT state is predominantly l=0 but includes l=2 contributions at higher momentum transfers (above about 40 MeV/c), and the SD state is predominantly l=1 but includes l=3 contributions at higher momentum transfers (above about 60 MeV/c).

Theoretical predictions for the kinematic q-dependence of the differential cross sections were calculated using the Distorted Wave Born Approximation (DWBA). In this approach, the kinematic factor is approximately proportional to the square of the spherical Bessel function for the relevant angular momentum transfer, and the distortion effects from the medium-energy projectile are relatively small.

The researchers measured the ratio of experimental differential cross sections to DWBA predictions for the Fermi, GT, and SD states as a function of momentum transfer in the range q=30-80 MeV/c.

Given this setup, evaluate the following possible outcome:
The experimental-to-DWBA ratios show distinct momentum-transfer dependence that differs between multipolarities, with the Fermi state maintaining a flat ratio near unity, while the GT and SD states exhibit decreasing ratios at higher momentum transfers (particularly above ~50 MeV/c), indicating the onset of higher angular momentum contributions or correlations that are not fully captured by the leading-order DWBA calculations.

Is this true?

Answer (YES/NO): NO